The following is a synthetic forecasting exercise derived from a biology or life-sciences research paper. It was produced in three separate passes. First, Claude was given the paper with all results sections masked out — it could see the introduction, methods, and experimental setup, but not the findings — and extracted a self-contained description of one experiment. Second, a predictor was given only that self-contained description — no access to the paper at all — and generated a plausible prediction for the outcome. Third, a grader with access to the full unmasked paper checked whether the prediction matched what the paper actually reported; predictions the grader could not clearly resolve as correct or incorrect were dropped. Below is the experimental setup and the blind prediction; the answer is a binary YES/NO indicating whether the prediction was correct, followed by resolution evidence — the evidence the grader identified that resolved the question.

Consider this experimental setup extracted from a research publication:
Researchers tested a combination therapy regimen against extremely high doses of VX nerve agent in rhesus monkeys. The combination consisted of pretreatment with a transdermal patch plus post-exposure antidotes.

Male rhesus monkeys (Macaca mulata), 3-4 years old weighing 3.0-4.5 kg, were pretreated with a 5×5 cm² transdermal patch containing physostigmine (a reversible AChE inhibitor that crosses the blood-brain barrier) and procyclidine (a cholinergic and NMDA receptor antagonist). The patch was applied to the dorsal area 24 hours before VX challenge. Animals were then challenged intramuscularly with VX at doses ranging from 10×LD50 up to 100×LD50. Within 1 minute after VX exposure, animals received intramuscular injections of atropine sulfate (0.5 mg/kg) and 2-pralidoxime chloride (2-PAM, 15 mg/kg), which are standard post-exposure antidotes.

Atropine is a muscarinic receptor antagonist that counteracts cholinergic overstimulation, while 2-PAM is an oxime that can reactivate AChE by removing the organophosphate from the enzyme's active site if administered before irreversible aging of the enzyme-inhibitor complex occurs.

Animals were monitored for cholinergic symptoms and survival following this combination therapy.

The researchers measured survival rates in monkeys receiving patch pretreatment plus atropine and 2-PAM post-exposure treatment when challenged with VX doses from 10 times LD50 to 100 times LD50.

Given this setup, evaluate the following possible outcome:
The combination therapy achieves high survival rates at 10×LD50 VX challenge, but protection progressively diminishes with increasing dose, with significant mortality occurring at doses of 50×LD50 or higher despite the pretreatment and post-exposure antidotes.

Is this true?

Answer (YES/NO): NO